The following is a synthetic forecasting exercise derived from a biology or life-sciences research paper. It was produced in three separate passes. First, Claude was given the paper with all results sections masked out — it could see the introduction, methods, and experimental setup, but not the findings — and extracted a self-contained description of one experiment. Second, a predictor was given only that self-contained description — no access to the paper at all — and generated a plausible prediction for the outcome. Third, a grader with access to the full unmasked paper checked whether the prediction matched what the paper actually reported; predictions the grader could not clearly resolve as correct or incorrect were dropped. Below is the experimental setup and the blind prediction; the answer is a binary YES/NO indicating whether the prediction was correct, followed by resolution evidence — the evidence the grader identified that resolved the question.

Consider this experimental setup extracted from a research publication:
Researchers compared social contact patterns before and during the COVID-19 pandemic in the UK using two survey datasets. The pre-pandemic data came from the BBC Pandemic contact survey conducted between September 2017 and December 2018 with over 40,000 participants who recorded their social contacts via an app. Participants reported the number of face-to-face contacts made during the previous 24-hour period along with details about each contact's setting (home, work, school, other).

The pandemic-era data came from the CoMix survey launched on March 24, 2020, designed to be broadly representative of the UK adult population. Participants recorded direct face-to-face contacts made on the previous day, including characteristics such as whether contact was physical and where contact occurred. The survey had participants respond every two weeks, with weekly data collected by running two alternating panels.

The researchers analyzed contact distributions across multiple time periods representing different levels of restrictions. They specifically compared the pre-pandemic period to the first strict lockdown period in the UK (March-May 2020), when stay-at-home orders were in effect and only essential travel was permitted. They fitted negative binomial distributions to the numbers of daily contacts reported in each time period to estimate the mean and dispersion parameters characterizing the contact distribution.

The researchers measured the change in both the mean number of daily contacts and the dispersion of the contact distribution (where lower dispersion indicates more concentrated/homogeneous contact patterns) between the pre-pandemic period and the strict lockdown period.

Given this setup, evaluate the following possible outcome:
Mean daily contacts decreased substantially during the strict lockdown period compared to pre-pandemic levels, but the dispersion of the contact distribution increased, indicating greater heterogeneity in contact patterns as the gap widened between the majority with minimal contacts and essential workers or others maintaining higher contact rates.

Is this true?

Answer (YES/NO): NO